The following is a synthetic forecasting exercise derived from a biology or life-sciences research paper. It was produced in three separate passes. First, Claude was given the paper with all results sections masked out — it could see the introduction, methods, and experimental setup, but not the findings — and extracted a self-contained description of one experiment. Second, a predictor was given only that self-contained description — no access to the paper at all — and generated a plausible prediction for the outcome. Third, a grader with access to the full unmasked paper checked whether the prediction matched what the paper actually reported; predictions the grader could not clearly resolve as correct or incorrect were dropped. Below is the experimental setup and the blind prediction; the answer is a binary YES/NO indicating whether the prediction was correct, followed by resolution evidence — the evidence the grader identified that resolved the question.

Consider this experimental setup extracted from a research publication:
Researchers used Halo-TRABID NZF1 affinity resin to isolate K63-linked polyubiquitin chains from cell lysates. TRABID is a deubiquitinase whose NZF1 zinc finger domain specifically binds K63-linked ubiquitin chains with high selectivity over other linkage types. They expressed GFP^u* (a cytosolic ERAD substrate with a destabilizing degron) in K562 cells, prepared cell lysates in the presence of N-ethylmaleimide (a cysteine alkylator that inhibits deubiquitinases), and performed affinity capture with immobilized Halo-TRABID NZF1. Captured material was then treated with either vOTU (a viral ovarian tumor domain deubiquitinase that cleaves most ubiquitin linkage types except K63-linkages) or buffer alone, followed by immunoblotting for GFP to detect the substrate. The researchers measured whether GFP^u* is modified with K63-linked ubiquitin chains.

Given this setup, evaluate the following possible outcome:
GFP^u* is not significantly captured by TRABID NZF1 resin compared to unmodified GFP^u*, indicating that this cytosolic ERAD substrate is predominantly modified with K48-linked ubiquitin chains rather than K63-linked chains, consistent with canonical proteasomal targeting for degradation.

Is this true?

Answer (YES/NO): NO